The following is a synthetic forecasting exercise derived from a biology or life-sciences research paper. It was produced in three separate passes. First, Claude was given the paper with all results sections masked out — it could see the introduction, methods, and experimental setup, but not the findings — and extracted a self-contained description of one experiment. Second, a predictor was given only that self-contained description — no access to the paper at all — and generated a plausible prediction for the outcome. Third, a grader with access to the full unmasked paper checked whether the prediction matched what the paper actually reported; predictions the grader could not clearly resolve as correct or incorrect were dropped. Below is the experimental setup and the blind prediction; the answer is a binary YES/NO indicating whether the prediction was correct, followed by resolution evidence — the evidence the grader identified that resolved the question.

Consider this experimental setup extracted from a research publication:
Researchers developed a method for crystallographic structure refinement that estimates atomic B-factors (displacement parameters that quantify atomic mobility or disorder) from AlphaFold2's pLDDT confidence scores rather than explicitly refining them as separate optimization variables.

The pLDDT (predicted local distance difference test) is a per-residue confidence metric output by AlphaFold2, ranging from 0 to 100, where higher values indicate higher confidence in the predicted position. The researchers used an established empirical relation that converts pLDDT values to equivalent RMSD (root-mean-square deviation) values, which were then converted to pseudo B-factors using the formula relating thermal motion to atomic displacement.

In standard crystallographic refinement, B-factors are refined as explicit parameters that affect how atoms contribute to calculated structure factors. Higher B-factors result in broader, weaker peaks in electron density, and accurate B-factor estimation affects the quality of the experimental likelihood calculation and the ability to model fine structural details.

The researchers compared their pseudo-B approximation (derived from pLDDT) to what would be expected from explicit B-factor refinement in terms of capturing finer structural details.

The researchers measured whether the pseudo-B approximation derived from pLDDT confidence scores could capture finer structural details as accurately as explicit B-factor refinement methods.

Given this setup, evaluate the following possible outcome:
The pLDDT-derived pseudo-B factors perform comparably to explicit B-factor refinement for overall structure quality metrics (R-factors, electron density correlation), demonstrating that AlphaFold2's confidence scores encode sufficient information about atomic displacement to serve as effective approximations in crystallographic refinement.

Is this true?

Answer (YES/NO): NO